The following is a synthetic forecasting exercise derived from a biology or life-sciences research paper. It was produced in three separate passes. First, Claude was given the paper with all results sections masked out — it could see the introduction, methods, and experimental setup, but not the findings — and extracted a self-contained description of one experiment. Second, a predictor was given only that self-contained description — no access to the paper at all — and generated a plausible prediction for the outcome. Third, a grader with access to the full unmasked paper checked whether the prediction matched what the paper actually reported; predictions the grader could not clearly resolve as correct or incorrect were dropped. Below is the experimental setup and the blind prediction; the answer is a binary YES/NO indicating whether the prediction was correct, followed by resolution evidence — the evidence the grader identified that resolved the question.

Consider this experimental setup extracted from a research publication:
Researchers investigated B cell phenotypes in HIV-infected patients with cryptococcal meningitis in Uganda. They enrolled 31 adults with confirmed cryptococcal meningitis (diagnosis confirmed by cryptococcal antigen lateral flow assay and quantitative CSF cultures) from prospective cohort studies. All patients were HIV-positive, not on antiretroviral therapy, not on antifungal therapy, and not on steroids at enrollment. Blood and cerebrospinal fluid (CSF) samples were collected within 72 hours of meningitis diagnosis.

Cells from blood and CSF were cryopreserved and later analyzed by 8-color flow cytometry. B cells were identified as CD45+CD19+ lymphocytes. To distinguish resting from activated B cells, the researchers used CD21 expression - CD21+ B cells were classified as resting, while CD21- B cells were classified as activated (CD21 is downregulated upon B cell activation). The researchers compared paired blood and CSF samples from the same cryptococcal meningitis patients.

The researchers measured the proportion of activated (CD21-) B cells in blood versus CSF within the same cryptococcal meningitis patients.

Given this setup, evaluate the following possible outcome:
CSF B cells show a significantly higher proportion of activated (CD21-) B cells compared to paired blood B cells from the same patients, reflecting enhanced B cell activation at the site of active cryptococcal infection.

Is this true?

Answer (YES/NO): YES